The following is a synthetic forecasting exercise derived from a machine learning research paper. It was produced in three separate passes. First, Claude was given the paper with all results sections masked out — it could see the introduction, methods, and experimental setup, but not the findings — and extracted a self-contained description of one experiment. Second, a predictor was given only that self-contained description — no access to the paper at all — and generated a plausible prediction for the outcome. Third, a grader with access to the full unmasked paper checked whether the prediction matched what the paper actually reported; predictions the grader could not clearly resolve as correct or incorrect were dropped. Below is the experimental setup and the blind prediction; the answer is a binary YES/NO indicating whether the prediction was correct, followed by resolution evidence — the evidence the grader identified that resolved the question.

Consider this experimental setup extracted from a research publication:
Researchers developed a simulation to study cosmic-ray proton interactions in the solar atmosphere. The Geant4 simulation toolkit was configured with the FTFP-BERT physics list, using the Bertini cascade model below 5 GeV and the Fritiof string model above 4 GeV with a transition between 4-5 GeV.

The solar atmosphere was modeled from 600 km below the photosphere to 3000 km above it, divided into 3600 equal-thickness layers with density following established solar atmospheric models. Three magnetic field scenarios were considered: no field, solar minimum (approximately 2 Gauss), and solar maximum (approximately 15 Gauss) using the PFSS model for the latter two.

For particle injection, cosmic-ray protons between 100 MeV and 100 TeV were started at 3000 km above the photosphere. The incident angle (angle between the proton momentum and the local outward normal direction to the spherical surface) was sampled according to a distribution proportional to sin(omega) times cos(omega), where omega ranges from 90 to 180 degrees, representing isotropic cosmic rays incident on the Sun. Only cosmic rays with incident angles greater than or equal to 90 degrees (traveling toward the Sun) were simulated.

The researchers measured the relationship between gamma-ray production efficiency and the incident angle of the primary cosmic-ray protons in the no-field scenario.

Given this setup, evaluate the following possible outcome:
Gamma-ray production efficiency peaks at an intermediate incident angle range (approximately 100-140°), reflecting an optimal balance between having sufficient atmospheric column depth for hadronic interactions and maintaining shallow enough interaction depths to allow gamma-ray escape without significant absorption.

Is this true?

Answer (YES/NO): NO